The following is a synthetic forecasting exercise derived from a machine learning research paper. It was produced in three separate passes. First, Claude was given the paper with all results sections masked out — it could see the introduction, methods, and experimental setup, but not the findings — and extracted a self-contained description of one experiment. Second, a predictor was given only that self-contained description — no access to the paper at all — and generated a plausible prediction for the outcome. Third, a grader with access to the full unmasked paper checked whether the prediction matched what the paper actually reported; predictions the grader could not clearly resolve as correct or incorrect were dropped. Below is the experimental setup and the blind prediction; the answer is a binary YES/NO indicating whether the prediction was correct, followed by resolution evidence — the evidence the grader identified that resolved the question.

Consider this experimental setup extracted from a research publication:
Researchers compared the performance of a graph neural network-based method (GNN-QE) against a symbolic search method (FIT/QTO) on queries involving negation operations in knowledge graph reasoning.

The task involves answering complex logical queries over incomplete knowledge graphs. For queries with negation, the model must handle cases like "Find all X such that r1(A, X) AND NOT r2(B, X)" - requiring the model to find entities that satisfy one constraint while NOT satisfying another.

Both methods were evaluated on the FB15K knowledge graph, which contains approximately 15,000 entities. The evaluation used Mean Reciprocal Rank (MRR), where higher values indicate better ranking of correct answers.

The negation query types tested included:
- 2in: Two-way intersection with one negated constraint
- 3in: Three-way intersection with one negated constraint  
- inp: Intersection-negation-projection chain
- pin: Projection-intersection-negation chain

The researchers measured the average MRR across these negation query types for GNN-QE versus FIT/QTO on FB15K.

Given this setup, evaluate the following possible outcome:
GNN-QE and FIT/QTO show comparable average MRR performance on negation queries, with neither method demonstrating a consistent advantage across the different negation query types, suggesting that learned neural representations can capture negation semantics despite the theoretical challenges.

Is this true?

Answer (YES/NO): NO